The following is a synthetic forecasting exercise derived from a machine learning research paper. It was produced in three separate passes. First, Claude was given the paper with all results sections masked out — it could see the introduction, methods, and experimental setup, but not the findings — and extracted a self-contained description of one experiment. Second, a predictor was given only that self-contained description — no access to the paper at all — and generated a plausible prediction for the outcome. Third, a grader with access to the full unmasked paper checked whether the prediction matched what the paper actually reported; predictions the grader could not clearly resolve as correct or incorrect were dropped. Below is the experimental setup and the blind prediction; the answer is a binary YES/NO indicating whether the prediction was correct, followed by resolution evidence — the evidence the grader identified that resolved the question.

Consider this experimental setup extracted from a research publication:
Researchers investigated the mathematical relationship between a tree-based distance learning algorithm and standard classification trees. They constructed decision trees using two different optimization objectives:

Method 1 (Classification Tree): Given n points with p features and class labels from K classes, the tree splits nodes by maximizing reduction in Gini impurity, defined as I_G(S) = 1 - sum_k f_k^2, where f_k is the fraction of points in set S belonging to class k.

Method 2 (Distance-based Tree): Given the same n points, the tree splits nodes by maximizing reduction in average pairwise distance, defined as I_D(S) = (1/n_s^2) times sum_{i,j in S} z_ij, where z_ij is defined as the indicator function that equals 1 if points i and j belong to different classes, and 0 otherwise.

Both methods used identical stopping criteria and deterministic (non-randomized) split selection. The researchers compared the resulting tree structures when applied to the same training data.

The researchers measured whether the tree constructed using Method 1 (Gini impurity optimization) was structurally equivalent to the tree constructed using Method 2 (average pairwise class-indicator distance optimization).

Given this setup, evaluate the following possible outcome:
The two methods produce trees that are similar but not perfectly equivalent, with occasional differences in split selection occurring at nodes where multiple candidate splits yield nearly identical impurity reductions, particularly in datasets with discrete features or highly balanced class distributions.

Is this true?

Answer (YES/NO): NO